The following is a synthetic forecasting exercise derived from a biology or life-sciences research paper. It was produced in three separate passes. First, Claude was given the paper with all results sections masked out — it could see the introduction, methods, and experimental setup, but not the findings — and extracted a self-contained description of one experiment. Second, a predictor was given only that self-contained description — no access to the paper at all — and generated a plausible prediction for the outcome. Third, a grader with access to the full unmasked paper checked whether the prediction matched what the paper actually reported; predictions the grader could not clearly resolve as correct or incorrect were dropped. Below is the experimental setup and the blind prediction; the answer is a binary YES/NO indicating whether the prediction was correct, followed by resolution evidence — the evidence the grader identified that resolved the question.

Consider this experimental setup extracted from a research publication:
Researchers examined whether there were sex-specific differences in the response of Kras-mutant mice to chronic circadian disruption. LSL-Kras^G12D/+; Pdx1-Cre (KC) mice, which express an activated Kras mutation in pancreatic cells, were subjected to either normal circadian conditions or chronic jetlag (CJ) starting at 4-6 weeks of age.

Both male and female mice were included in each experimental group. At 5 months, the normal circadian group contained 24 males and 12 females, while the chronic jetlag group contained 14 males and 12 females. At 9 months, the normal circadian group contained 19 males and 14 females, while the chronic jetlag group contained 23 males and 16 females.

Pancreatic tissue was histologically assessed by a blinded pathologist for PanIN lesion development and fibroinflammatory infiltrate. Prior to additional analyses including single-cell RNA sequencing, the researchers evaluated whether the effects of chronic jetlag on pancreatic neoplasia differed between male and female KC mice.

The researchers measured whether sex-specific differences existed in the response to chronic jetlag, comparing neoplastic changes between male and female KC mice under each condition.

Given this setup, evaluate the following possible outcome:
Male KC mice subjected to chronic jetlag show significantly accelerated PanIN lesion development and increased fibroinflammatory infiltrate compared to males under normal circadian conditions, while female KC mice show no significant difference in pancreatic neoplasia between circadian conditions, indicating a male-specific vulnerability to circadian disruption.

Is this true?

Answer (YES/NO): NO